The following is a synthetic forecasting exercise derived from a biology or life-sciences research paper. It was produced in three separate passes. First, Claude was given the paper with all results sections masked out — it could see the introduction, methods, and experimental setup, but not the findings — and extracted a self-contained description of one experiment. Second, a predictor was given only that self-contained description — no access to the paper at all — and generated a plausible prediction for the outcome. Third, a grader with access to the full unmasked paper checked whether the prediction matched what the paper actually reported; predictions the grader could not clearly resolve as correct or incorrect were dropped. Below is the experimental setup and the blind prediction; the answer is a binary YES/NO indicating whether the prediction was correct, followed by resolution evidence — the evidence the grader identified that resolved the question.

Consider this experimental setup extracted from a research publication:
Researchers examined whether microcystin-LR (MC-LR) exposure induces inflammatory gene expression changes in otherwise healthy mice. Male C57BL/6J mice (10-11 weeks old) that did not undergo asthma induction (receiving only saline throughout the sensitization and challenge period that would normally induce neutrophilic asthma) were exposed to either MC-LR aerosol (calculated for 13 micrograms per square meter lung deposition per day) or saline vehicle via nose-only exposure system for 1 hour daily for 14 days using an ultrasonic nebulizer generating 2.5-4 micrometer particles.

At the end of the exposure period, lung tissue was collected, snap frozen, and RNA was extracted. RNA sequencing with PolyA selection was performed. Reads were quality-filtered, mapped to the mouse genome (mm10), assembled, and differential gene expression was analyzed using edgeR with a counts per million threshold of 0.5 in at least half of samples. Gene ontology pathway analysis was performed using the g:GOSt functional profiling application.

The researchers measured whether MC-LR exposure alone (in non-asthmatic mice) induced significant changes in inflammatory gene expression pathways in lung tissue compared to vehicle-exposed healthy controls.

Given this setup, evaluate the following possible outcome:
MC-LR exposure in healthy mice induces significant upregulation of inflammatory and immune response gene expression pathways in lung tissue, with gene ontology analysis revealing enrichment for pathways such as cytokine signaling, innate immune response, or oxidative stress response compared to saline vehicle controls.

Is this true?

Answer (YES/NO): NO